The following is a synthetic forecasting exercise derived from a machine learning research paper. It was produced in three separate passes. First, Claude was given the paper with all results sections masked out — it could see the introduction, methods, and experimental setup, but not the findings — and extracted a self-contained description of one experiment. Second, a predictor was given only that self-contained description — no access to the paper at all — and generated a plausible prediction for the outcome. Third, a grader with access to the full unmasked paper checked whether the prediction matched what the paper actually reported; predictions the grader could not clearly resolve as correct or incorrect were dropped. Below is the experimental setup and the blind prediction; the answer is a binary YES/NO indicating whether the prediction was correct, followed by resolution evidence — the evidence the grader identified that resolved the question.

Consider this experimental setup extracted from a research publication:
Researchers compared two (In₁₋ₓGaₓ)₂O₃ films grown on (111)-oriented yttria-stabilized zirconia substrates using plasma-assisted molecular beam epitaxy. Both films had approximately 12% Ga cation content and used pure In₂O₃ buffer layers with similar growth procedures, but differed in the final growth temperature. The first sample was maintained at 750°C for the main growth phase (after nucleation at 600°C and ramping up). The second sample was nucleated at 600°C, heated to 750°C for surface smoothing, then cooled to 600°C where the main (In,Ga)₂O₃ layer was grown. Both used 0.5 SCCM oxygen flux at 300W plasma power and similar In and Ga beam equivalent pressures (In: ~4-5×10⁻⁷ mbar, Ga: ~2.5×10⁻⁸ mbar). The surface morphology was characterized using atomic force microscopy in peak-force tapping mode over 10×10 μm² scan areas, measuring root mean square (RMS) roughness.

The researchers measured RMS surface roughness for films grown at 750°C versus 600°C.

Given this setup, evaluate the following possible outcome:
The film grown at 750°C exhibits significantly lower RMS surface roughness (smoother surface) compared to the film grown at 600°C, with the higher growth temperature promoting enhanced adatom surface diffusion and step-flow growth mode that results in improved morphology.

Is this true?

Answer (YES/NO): NO